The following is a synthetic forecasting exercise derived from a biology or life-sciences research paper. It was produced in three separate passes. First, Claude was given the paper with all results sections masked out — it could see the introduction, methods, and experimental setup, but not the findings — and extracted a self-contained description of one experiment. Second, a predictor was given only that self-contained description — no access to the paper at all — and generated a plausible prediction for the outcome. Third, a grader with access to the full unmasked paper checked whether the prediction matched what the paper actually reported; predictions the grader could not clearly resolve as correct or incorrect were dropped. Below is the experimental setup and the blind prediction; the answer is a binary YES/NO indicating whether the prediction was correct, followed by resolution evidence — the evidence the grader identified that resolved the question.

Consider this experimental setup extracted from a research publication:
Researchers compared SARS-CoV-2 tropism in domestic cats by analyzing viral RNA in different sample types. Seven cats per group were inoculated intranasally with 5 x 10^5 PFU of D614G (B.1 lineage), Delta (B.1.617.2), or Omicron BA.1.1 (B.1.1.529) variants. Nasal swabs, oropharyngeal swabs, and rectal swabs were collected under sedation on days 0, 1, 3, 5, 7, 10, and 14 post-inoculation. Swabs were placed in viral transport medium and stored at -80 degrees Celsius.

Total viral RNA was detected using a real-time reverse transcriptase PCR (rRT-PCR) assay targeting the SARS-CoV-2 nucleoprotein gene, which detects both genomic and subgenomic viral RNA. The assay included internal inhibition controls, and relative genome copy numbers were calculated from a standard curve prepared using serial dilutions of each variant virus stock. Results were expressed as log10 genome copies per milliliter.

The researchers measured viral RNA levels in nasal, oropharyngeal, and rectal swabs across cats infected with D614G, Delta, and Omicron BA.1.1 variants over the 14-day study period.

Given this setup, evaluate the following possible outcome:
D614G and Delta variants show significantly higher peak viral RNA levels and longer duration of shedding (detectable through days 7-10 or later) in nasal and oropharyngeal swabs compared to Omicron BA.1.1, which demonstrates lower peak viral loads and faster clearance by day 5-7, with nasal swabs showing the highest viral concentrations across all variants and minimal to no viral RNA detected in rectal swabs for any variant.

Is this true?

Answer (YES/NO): NO